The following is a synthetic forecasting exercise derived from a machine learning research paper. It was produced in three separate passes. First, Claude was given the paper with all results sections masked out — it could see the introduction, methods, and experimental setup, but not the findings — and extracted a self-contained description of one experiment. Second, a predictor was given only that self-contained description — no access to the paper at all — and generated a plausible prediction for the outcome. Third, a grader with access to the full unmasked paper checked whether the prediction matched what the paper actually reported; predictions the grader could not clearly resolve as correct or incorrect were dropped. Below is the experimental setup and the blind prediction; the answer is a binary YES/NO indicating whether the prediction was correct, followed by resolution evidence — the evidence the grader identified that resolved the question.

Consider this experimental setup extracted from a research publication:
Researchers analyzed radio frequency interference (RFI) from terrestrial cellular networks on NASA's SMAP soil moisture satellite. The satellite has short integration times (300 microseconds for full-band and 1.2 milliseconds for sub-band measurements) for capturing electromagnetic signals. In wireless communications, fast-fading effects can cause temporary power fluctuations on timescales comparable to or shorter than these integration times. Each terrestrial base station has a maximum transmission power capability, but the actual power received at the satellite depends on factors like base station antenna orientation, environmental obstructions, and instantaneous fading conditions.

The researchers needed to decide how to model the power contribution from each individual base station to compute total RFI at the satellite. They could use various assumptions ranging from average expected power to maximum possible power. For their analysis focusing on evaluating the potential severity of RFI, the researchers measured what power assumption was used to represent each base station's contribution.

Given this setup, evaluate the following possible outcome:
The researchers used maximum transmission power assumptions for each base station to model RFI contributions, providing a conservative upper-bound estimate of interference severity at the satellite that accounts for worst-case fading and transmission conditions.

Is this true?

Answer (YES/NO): YES